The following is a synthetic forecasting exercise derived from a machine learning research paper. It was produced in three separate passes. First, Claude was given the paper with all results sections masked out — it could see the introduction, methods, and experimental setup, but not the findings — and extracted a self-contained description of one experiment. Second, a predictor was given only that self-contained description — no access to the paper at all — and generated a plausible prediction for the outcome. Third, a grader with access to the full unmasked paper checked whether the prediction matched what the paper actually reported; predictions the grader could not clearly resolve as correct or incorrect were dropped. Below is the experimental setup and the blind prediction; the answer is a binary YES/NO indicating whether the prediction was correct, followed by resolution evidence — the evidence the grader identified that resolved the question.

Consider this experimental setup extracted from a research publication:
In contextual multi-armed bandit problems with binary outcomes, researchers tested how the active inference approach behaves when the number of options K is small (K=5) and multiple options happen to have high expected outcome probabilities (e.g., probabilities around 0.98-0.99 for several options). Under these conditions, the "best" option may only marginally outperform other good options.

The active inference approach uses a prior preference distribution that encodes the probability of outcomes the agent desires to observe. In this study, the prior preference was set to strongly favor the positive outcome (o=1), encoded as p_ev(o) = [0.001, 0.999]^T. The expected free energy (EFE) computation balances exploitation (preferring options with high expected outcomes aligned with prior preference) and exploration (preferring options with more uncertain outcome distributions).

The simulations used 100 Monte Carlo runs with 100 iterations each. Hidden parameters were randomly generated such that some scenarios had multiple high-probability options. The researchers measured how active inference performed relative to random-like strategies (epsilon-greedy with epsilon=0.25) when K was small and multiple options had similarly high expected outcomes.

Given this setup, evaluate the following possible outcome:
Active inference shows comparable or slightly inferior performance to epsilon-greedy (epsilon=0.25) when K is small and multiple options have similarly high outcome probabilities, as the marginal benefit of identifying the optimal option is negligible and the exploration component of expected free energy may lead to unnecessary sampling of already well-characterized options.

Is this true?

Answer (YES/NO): NO